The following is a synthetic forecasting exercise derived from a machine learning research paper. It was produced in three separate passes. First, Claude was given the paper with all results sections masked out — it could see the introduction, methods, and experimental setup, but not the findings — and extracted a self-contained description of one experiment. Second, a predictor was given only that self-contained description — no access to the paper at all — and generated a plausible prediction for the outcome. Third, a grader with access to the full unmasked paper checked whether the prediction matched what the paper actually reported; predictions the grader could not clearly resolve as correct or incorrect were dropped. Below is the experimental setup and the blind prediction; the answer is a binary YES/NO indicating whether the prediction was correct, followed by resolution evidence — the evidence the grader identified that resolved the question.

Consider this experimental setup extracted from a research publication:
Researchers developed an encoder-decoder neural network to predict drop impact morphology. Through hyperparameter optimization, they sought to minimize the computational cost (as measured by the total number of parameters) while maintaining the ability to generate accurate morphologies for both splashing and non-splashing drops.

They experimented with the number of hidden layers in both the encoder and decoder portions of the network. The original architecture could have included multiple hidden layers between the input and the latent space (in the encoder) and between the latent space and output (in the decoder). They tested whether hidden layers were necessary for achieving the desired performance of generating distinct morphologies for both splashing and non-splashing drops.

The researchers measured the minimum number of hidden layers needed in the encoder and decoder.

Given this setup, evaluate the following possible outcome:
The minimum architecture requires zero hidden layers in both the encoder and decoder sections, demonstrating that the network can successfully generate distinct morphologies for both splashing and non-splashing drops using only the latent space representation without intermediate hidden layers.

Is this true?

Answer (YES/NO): YES